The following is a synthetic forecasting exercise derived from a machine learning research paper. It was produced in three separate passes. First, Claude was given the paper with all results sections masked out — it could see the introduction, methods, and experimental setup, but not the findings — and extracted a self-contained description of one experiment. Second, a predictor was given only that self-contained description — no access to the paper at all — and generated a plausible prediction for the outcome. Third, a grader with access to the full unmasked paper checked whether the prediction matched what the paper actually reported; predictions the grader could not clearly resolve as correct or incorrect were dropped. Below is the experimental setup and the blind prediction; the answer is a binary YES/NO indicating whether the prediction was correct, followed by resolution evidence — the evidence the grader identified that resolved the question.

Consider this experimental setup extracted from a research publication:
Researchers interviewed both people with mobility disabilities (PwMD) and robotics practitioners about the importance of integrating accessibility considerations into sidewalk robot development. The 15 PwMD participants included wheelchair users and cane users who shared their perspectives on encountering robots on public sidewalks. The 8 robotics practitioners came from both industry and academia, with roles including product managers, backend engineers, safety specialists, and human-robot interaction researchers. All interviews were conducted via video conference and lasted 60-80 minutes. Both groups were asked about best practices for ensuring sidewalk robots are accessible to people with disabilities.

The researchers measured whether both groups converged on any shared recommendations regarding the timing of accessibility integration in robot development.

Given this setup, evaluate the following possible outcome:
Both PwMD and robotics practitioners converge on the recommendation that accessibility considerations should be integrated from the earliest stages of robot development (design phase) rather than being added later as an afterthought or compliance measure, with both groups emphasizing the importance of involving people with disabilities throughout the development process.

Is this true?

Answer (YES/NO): YES